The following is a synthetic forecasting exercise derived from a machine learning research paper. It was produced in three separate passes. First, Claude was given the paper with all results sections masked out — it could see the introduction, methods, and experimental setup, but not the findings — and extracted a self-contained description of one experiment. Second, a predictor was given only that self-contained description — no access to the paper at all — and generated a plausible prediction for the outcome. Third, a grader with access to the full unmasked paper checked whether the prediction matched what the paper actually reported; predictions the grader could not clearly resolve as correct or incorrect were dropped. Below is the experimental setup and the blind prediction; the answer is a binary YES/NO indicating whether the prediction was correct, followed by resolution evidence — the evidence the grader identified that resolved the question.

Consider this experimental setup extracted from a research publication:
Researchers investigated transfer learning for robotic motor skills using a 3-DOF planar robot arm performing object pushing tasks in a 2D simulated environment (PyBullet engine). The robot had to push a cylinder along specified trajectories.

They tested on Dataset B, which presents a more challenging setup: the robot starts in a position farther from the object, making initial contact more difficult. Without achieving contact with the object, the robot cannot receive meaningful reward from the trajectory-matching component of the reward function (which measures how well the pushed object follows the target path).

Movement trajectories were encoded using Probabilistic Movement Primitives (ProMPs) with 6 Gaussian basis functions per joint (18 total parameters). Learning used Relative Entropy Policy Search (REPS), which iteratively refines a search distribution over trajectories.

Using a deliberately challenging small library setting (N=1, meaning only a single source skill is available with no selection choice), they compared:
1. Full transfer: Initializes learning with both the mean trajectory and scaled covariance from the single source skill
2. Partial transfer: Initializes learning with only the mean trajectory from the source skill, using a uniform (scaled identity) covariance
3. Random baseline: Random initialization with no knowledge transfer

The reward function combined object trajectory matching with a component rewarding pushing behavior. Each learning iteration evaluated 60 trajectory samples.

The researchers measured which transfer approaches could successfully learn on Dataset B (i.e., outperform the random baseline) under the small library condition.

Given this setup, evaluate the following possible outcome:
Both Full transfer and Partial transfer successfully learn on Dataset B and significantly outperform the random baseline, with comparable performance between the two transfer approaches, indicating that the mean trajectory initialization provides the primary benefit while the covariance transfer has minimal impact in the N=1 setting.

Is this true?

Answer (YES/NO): NO